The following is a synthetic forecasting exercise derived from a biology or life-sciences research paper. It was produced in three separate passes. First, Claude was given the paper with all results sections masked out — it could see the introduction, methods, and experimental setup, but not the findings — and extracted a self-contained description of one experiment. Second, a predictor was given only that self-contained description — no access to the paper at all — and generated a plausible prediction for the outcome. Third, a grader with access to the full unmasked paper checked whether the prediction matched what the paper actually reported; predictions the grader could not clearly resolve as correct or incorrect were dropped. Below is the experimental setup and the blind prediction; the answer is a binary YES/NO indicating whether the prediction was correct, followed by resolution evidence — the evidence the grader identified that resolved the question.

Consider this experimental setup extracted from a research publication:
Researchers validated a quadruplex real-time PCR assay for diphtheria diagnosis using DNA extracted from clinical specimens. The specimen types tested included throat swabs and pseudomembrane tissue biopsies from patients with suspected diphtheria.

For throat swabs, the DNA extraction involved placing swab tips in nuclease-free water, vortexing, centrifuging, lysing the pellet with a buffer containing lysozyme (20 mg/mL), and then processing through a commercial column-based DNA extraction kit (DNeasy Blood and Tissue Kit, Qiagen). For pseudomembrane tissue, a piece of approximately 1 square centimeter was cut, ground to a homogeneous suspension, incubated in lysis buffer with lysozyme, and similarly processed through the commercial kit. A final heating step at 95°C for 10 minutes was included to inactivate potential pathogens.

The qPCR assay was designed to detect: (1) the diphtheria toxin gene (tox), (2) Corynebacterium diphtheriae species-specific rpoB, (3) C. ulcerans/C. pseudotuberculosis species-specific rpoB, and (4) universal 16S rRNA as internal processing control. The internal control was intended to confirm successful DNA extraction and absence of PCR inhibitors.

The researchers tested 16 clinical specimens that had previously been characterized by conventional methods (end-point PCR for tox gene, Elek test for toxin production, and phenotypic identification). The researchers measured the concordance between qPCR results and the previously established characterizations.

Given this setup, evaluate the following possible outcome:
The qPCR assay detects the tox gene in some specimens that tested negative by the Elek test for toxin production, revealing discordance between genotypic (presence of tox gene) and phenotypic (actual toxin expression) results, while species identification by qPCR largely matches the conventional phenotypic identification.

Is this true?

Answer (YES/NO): NO